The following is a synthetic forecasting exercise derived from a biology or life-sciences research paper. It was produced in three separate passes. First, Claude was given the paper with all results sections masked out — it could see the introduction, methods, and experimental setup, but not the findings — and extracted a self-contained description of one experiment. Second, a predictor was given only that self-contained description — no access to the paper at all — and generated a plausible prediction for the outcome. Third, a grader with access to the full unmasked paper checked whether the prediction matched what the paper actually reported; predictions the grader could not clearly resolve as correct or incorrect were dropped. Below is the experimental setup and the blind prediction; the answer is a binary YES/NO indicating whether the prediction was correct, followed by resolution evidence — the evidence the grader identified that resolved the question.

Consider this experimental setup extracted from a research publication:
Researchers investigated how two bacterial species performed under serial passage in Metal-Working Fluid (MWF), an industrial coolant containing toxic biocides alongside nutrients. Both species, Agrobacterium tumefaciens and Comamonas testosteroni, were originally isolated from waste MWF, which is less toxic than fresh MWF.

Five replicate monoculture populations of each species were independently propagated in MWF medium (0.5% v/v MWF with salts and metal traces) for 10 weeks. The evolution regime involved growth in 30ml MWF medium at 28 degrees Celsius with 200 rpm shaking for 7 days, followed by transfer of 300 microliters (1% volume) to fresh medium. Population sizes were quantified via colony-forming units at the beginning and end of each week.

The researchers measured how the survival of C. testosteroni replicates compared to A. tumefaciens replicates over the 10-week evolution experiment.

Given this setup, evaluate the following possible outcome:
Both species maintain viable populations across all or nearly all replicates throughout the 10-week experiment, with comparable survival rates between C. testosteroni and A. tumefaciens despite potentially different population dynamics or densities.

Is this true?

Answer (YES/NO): NO